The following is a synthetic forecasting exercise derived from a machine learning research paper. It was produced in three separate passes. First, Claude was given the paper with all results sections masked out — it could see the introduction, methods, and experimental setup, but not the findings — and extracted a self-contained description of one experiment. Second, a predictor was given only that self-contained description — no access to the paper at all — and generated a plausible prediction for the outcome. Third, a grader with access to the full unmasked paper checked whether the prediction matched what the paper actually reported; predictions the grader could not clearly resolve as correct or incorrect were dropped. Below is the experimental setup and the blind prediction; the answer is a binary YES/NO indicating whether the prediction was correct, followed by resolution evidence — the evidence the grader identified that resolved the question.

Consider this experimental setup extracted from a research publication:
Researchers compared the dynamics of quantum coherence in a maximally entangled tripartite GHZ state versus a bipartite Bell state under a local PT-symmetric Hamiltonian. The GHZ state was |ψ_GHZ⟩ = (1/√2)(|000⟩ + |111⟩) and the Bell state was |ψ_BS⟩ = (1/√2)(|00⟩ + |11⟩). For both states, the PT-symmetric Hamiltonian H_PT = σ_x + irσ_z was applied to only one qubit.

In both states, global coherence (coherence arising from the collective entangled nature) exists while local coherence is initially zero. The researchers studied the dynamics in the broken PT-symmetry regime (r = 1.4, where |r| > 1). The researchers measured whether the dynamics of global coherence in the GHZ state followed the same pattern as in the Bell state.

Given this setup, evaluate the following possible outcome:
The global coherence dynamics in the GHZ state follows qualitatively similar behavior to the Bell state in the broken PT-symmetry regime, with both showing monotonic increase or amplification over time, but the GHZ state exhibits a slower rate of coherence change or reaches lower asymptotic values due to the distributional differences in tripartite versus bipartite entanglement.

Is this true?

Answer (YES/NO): NO